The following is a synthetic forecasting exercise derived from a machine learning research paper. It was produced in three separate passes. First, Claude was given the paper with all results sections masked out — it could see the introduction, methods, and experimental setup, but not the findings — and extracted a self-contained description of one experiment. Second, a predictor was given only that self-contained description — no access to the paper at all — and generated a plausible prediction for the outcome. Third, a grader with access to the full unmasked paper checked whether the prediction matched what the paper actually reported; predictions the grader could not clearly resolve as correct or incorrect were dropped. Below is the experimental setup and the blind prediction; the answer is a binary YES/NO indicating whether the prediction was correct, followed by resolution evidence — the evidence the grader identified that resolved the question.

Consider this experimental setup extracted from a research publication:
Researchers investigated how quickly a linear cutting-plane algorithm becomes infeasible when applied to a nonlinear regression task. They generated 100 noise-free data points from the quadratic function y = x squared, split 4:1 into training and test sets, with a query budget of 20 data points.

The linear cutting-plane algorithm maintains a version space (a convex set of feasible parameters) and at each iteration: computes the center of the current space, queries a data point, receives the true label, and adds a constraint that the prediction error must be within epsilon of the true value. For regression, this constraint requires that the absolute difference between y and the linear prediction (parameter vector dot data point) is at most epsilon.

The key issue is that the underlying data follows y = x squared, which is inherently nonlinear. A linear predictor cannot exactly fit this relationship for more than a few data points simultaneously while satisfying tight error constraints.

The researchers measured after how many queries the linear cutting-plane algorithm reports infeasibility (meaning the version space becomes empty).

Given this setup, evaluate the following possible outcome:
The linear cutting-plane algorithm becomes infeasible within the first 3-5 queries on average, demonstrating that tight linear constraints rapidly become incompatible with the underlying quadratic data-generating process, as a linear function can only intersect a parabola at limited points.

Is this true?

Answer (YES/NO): YES